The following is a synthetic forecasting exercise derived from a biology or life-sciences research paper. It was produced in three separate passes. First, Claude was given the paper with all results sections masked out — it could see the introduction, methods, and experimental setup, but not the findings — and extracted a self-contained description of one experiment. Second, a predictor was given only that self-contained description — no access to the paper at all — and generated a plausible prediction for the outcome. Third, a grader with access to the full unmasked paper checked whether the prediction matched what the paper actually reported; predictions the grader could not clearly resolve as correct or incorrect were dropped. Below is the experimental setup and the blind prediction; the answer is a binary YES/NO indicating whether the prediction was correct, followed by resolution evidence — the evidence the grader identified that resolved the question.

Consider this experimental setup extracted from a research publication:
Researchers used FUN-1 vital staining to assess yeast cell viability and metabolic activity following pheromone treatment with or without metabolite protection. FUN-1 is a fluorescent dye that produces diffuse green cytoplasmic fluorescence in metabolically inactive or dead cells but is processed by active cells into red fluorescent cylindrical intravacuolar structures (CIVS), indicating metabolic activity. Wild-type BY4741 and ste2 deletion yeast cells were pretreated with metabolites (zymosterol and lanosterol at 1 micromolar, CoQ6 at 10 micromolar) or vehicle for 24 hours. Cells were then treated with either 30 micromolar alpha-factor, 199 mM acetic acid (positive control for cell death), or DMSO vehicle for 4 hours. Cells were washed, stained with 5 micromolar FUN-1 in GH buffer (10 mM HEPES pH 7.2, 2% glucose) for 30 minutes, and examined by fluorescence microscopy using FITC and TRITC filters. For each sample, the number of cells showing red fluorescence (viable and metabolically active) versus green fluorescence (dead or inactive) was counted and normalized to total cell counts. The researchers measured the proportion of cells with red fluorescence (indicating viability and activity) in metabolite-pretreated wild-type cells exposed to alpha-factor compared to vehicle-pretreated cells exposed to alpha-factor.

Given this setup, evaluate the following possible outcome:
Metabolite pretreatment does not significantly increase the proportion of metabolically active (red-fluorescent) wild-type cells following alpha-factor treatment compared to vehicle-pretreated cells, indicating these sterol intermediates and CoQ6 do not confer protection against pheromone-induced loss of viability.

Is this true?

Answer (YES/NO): NO